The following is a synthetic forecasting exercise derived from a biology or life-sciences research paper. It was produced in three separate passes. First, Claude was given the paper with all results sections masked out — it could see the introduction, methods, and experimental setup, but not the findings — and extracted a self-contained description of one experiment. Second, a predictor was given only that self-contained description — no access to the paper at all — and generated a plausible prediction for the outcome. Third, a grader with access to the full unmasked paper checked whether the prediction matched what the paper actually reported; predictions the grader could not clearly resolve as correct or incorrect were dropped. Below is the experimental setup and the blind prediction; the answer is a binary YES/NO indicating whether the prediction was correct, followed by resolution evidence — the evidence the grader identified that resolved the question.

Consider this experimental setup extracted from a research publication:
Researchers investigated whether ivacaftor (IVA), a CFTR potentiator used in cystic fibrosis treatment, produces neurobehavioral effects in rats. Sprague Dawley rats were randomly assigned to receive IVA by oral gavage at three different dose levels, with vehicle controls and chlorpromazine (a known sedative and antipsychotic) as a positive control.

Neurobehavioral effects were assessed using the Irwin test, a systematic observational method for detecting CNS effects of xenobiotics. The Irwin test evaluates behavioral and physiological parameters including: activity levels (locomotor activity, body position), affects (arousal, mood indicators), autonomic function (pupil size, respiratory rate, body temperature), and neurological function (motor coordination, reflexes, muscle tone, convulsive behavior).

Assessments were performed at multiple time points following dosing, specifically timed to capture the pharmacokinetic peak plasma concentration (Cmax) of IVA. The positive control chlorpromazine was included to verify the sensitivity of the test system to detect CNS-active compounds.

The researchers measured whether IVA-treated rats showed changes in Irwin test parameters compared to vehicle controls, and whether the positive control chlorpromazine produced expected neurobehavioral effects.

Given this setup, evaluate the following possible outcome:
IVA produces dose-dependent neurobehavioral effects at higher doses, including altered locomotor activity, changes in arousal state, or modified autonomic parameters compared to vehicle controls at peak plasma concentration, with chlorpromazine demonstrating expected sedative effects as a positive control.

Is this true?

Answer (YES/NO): NO